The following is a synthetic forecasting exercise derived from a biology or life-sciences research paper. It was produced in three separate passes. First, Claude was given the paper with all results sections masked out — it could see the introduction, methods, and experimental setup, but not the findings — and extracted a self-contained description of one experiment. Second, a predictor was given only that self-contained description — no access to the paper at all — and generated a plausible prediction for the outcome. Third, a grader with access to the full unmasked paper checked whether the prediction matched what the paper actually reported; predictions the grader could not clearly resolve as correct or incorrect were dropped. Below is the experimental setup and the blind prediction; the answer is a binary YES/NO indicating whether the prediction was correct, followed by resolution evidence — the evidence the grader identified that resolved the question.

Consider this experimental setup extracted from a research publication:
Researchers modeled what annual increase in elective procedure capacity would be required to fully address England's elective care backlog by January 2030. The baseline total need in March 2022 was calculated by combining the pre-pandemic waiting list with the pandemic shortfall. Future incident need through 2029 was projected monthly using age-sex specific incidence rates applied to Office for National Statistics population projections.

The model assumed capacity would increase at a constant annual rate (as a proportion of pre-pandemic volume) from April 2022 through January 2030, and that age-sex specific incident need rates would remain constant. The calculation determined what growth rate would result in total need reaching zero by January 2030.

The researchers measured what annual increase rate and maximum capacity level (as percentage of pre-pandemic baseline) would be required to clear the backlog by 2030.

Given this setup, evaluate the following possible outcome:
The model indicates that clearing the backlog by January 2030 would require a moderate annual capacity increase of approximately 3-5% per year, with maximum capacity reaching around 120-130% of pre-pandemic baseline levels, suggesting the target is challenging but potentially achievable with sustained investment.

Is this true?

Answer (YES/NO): NO